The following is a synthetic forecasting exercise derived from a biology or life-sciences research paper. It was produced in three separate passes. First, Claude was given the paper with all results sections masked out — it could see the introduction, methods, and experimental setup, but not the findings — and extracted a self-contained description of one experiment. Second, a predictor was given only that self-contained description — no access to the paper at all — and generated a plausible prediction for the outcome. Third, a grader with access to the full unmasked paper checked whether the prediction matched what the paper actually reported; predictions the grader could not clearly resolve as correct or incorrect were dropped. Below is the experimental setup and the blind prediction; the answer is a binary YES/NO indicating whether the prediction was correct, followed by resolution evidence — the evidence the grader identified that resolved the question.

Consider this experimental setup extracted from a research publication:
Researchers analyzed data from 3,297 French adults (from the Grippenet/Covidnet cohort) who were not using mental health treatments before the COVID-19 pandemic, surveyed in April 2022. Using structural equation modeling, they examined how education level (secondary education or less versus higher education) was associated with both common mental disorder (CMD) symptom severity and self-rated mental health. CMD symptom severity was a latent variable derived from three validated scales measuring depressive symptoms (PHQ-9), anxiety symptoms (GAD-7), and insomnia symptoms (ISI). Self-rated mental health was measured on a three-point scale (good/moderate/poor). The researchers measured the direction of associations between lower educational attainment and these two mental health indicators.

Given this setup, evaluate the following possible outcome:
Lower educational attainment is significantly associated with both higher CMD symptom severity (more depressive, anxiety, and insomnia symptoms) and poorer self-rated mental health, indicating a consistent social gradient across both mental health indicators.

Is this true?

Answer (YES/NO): NO